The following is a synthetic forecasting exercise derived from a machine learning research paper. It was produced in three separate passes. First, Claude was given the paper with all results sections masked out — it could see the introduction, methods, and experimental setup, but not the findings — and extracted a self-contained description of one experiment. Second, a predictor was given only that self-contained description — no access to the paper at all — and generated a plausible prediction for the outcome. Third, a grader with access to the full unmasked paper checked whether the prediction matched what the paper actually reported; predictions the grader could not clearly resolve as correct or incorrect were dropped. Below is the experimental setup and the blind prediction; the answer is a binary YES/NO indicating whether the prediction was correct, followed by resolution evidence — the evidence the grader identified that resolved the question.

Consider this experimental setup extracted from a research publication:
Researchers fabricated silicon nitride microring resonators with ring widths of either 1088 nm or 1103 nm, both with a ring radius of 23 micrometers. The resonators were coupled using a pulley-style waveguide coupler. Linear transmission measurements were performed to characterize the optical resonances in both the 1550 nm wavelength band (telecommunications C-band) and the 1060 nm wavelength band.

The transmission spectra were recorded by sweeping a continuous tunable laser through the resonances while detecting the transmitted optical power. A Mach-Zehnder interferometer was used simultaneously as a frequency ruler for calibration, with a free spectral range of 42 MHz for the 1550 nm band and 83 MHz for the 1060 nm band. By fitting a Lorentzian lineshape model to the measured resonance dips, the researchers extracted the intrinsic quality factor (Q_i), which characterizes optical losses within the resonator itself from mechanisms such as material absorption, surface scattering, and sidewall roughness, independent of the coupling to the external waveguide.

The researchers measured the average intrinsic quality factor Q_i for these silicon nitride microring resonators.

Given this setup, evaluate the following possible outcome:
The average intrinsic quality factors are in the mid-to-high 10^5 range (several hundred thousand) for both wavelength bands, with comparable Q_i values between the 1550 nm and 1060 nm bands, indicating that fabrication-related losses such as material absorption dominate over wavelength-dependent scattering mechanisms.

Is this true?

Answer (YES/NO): NO